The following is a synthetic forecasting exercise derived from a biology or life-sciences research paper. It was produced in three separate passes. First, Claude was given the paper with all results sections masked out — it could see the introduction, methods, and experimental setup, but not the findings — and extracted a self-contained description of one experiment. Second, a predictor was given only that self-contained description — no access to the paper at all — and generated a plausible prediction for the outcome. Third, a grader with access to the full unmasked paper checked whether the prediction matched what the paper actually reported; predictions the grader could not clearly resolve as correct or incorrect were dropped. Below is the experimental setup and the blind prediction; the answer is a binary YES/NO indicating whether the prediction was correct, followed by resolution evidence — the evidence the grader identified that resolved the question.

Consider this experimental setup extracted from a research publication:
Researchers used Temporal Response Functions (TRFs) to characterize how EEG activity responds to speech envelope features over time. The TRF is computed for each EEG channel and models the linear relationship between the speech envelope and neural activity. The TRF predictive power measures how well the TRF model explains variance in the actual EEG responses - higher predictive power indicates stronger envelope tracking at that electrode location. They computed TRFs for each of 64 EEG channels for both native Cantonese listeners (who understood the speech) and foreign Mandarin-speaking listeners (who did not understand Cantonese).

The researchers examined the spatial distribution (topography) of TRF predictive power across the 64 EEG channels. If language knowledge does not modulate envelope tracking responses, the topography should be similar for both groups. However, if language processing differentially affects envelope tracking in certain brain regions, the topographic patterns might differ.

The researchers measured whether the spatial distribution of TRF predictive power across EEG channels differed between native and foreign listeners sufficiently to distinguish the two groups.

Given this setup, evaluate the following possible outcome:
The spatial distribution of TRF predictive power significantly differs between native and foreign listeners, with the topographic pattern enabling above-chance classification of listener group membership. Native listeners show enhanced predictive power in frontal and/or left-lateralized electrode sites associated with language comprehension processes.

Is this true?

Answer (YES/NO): NO